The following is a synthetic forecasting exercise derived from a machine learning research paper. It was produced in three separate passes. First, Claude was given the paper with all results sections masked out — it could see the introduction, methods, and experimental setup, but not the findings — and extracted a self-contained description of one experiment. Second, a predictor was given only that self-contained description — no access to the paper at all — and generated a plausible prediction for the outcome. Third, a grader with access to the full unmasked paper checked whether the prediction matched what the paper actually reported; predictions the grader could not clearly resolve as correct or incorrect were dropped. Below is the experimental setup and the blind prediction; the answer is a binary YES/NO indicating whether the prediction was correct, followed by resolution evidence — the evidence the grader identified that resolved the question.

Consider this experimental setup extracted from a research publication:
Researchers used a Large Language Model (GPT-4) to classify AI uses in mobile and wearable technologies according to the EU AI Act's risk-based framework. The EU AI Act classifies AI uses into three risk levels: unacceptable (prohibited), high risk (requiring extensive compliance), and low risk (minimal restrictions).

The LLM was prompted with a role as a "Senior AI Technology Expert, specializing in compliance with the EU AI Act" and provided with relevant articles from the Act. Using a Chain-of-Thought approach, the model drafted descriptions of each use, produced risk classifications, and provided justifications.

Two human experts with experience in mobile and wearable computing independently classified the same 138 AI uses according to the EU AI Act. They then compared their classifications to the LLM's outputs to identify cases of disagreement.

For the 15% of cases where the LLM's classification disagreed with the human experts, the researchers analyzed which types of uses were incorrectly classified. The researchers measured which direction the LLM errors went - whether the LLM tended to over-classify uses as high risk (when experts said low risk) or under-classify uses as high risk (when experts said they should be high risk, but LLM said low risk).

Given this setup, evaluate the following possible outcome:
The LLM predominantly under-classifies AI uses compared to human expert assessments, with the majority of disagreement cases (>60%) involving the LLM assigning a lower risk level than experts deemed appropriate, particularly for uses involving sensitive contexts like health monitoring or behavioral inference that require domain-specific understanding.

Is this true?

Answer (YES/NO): YES